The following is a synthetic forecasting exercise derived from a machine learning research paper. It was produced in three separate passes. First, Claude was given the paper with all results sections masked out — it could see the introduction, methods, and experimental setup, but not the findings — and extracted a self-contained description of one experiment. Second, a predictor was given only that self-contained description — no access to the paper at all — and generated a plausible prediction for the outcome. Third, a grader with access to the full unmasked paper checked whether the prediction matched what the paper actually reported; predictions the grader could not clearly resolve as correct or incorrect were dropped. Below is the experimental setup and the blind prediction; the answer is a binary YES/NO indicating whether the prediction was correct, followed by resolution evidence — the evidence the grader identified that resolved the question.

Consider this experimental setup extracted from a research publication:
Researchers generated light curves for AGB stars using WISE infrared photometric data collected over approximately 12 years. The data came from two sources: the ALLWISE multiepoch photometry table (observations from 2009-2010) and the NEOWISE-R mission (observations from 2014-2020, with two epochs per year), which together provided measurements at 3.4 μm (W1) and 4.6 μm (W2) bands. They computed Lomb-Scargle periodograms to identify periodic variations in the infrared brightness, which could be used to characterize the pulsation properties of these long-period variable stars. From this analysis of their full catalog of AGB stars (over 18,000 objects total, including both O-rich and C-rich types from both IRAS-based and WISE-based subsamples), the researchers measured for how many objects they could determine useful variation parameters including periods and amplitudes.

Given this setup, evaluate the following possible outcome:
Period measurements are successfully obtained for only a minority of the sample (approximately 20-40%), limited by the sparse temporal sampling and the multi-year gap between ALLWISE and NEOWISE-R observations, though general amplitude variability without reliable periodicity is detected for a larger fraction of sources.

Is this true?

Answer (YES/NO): NO